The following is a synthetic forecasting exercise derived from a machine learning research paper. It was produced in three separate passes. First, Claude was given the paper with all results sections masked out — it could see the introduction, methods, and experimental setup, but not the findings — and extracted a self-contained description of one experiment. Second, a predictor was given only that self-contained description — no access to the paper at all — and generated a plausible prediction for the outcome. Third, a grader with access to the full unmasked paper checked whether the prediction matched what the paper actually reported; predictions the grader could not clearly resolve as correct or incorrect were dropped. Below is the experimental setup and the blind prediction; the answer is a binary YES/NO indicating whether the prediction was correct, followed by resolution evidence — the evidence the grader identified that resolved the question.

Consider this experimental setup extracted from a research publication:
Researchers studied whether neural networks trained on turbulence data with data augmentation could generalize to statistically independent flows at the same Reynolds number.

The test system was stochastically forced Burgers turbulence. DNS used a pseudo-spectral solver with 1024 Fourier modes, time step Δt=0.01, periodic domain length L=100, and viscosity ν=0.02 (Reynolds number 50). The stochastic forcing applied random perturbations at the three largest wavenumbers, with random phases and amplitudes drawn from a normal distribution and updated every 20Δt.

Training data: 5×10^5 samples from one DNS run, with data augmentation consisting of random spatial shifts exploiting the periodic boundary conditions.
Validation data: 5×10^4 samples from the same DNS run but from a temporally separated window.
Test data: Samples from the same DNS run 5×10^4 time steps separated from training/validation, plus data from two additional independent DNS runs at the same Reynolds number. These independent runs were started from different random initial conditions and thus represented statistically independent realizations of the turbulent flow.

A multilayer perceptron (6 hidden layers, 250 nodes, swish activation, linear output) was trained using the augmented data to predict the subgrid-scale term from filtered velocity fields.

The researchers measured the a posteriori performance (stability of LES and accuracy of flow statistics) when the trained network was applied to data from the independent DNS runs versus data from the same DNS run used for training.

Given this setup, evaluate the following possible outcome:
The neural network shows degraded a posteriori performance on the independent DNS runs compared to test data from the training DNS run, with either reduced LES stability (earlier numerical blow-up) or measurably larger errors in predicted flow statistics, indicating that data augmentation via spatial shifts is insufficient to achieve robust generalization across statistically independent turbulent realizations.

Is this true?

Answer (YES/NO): NO